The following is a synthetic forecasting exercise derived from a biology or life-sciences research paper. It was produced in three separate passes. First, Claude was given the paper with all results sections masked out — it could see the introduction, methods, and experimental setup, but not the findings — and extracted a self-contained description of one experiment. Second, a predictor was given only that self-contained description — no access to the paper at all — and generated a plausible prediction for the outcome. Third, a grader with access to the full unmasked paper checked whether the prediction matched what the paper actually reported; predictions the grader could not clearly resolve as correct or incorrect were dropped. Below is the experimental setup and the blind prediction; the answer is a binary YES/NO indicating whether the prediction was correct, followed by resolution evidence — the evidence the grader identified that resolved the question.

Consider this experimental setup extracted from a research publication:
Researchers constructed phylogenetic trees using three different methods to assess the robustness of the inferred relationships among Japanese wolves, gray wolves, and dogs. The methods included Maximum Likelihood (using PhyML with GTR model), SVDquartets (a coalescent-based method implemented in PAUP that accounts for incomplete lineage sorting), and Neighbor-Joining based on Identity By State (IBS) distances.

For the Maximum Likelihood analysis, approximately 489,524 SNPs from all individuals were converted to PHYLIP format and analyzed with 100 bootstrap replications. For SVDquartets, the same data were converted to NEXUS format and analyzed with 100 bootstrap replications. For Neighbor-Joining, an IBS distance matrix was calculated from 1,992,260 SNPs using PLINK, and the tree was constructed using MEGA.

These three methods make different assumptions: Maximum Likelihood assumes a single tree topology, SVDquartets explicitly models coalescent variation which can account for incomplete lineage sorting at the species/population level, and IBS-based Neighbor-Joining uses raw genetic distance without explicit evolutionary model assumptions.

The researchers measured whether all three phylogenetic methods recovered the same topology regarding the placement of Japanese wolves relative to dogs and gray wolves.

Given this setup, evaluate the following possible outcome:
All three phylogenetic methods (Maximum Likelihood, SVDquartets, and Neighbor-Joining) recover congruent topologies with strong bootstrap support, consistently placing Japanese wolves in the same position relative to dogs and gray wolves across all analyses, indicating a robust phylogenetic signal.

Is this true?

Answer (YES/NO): YES